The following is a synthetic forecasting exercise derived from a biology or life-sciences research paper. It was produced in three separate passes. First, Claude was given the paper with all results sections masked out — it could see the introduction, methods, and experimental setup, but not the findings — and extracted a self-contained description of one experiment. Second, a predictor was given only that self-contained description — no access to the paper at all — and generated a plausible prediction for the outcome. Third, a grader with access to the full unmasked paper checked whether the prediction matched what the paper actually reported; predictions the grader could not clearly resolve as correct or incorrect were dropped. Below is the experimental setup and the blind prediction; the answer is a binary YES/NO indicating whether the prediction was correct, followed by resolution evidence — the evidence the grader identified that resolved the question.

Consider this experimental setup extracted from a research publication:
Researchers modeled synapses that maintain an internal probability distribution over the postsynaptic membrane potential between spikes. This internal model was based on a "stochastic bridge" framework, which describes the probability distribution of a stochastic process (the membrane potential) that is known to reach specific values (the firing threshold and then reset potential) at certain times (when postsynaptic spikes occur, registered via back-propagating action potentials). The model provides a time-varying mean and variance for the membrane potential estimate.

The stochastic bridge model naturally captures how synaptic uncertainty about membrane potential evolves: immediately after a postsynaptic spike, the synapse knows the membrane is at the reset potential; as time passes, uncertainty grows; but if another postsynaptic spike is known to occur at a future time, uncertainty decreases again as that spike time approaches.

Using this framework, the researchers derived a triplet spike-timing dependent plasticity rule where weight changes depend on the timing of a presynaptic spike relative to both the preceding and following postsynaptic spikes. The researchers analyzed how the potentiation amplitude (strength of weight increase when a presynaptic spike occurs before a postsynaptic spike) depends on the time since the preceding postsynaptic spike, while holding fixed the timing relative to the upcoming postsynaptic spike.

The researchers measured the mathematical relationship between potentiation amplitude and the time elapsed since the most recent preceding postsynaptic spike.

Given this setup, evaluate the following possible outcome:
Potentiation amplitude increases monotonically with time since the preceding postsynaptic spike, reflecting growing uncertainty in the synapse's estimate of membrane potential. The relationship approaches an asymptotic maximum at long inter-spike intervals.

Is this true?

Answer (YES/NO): NO